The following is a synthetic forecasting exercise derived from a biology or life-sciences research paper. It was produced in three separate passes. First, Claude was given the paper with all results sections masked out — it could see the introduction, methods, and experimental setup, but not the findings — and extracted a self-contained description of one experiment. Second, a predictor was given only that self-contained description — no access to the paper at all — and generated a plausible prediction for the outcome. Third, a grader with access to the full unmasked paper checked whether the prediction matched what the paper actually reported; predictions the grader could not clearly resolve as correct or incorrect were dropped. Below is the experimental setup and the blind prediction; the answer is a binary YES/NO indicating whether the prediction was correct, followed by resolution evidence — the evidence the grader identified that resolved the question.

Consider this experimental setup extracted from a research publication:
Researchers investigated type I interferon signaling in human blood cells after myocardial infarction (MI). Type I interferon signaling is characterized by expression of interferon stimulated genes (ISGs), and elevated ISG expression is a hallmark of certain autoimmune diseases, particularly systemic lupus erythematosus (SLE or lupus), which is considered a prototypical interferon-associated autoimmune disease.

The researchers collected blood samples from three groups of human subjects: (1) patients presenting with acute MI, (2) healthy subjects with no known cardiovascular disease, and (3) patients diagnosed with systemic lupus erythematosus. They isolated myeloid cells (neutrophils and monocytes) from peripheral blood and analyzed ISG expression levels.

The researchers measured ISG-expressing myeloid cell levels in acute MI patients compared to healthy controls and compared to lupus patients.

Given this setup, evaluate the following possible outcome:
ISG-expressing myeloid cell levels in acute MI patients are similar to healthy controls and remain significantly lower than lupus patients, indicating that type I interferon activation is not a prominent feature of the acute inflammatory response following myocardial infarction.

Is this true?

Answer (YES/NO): NO